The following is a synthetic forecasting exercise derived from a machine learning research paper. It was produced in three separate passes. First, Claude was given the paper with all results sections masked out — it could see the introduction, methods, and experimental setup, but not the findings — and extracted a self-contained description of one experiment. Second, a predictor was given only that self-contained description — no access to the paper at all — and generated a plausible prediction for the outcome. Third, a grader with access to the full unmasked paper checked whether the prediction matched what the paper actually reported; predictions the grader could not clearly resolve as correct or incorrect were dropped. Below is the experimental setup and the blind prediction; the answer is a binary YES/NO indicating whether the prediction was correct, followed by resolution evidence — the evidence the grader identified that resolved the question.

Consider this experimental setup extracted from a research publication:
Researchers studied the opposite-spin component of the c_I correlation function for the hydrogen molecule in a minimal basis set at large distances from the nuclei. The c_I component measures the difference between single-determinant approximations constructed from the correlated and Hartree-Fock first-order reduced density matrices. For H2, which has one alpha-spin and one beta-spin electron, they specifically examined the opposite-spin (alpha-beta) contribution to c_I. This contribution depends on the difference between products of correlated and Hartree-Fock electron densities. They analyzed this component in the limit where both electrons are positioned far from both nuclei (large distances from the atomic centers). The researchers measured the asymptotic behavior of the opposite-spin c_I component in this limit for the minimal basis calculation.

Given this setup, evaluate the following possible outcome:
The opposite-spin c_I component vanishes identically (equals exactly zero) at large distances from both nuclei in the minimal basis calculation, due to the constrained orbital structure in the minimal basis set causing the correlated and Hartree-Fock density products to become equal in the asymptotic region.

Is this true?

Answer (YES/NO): YES